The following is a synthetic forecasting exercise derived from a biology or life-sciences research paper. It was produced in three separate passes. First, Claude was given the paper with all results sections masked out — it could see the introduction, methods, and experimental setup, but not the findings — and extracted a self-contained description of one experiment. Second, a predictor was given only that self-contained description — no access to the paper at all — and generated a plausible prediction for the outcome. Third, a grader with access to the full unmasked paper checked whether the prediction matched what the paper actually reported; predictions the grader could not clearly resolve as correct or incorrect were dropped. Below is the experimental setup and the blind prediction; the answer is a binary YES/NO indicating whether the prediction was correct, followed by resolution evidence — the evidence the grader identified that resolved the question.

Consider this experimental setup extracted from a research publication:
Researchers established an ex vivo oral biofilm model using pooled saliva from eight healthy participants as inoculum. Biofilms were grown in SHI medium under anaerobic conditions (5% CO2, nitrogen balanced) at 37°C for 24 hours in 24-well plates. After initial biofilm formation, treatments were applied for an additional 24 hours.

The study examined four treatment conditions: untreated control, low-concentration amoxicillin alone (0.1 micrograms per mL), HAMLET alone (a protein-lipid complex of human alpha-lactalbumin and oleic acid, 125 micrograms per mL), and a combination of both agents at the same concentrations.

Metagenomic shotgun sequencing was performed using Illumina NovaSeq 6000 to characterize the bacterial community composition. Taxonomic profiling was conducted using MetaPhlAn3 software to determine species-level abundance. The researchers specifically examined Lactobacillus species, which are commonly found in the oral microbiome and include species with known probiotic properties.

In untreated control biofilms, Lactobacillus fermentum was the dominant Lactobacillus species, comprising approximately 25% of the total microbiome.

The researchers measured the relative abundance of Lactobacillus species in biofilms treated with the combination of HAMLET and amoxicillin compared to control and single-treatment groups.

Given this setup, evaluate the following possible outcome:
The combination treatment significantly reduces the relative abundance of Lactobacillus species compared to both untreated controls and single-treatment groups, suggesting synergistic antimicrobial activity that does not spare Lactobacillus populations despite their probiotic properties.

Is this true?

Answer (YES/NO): NO